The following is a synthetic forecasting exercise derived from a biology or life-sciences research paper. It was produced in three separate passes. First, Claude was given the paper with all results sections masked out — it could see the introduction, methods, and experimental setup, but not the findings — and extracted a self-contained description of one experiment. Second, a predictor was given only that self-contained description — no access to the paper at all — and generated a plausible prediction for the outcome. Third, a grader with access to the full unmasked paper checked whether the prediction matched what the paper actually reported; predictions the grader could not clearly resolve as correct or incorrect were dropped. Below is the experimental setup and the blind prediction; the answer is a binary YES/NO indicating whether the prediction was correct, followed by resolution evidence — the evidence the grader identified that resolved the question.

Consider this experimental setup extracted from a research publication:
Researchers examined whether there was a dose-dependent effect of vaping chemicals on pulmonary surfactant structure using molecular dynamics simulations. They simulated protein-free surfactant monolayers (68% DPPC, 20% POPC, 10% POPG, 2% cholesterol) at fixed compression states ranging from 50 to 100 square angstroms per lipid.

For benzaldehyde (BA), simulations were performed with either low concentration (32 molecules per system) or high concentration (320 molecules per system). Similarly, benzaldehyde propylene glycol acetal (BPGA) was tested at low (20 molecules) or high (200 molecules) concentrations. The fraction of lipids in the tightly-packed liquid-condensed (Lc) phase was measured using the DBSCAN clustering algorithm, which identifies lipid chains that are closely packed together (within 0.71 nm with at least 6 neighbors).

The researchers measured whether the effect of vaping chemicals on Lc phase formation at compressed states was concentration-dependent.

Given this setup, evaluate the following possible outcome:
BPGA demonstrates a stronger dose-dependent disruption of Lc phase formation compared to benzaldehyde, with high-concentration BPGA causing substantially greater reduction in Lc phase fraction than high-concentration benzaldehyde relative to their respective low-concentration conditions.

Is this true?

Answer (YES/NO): NO